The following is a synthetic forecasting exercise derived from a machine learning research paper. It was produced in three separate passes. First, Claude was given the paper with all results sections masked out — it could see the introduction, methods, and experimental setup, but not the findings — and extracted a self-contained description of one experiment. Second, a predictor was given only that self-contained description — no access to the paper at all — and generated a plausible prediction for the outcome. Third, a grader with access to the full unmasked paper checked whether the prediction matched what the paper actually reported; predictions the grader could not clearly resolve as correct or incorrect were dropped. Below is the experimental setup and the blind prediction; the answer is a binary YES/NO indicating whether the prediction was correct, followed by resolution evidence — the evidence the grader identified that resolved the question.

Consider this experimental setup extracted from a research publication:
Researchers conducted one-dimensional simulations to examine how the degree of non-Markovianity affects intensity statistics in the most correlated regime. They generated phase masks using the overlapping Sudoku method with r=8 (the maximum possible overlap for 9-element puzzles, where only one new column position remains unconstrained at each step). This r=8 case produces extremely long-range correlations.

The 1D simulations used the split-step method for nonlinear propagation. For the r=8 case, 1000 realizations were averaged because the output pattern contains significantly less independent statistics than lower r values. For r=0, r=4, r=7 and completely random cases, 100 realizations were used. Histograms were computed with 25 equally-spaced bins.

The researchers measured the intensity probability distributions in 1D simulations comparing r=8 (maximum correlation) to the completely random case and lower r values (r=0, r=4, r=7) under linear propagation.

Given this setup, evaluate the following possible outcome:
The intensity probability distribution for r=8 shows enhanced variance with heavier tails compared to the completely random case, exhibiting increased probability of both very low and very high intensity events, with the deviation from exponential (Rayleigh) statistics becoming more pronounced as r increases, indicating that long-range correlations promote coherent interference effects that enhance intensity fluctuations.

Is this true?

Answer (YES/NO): NO